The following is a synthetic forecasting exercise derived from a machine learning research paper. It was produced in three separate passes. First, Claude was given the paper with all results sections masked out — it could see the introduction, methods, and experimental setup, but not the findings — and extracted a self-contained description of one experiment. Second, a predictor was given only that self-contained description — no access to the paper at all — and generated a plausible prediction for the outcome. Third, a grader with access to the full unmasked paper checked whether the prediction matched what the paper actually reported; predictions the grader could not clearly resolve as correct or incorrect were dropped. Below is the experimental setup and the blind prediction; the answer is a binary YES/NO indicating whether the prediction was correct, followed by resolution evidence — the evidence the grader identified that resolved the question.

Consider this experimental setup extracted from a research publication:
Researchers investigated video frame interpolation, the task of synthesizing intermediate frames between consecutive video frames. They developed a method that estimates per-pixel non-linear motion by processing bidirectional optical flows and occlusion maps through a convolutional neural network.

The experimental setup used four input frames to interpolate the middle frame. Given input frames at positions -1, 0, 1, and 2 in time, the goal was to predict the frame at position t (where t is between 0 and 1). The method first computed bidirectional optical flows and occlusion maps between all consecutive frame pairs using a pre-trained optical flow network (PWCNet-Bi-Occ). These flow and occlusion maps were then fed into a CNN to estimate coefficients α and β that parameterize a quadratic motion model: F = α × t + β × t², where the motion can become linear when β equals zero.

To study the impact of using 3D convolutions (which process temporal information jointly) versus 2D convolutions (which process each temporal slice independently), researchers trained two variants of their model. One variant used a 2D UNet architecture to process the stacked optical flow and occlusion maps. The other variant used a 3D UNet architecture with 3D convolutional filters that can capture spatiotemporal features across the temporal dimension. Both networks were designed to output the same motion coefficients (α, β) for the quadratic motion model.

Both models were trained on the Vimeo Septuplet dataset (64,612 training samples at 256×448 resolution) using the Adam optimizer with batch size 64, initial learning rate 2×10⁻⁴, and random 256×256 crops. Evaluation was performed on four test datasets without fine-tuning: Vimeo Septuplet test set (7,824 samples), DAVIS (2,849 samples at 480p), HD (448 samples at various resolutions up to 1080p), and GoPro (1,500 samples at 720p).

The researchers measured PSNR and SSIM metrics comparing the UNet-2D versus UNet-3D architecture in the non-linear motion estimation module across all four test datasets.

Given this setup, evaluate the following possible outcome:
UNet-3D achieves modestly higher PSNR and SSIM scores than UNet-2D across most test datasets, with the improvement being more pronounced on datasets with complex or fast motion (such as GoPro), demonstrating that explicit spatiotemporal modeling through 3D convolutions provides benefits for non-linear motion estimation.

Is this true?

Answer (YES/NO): NO